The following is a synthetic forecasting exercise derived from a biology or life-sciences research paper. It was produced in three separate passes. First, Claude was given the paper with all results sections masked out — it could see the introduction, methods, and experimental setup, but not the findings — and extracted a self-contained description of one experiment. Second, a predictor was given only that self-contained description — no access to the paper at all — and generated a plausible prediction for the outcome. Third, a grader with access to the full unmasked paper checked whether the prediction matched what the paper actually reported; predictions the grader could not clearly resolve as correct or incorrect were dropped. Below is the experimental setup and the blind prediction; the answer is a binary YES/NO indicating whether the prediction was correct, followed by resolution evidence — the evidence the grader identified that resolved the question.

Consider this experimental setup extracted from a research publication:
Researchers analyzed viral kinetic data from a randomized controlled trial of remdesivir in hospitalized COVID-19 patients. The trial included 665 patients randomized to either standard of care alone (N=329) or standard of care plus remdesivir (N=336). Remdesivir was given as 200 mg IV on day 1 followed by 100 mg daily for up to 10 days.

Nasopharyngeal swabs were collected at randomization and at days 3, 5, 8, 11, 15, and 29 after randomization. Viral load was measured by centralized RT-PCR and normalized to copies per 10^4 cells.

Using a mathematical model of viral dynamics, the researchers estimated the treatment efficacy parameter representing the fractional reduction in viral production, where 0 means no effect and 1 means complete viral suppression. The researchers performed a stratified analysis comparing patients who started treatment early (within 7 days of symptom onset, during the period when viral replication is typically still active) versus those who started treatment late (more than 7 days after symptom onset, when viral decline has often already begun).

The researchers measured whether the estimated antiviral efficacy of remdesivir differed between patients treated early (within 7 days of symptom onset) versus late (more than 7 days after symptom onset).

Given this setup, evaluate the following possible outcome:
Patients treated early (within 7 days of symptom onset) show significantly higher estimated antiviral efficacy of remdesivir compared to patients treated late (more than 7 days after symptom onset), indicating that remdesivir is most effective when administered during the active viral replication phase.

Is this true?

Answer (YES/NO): NO